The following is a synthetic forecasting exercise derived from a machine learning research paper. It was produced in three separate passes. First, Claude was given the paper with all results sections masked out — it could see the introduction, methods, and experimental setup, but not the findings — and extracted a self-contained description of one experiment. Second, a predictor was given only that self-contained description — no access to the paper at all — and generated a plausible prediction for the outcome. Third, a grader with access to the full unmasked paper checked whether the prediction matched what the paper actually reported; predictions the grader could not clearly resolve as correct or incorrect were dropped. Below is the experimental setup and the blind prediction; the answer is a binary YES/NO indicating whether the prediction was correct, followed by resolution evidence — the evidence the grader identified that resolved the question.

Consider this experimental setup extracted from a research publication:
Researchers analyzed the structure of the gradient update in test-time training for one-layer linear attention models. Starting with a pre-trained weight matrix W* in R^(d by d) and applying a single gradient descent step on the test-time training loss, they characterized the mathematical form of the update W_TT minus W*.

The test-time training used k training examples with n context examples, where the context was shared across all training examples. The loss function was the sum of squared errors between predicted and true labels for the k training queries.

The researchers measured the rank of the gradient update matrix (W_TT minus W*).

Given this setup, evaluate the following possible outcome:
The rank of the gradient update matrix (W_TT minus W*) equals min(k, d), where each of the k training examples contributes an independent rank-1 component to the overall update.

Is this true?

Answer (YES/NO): NO